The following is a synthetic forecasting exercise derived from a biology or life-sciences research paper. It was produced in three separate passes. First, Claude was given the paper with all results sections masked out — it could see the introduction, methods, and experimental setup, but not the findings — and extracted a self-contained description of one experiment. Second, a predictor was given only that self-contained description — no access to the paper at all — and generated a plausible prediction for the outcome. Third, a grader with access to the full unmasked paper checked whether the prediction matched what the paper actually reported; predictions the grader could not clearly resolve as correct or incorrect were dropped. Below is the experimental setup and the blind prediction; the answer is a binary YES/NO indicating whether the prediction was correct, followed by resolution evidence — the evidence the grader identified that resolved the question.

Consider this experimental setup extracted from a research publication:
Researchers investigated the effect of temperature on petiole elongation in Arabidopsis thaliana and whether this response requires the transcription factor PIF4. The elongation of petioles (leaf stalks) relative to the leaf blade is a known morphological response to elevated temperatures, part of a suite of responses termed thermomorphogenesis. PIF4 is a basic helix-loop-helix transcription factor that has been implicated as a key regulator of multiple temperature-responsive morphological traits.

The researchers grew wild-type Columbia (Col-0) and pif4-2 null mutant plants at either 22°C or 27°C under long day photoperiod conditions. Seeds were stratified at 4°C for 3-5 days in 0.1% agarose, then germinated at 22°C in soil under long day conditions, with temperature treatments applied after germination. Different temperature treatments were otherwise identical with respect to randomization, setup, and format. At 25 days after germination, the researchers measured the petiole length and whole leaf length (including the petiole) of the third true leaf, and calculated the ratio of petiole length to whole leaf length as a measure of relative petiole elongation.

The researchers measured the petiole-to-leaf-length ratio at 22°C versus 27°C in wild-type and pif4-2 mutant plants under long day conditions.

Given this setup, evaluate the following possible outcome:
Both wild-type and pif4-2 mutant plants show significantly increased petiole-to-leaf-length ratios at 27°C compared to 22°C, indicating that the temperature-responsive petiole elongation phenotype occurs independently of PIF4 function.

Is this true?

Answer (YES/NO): NO